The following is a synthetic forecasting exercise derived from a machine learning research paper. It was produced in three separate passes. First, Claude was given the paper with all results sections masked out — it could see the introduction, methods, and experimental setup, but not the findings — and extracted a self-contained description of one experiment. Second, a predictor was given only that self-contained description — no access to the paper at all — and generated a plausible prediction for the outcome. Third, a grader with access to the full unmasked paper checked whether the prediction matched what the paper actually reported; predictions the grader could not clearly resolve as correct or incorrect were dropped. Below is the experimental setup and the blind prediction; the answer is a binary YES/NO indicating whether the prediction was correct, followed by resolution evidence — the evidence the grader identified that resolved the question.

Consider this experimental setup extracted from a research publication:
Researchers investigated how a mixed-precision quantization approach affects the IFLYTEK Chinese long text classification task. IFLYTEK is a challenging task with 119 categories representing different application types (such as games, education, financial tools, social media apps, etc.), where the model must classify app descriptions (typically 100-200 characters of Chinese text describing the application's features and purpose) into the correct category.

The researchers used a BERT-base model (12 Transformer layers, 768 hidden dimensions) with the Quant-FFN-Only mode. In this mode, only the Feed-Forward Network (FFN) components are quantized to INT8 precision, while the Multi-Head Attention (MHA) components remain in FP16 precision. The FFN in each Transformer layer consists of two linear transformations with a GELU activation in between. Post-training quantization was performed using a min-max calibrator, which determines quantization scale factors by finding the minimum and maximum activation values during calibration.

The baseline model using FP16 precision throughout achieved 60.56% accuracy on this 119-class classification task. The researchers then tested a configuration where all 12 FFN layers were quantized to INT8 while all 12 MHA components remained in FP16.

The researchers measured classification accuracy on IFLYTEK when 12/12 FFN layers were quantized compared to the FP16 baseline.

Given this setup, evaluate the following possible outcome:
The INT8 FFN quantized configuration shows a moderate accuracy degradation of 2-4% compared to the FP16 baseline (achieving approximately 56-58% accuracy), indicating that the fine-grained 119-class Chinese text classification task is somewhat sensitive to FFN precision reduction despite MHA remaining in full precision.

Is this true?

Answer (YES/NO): NO